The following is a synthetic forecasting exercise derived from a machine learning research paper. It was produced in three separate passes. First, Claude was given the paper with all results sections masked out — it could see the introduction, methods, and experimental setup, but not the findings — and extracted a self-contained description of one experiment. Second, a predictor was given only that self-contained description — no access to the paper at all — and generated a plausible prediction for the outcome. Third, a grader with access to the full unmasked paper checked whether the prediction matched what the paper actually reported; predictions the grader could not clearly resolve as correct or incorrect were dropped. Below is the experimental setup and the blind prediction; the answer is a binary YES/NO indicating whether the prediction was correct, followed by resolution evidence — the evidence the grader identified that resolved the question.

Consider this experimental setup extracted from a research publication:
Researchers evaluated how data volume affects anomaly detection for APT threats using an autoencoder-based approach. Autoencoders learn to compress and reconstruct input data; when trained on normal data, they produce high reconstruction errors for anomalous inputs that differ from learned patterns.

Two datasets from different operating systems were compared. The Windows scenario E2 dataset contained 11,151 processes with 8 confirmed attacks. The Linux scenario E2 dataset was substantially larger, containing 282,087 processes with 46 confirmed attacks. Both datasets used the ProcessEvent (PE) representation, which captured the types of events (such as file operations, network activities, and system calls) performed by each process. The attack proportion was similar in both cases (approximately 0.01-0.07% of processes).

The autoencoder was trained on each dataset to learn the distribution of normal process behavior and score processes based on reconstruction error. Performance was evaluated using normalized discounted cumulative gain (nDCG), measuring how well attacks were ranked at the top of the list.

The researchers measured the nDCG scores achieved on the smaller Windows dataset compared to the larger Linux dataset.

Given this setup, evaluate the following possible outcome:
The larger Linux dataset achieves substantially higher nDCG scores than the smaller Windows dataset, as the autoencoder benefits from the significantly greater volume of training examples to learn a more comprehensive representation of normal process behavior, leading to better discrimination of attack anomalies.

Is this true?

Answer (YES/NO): YES